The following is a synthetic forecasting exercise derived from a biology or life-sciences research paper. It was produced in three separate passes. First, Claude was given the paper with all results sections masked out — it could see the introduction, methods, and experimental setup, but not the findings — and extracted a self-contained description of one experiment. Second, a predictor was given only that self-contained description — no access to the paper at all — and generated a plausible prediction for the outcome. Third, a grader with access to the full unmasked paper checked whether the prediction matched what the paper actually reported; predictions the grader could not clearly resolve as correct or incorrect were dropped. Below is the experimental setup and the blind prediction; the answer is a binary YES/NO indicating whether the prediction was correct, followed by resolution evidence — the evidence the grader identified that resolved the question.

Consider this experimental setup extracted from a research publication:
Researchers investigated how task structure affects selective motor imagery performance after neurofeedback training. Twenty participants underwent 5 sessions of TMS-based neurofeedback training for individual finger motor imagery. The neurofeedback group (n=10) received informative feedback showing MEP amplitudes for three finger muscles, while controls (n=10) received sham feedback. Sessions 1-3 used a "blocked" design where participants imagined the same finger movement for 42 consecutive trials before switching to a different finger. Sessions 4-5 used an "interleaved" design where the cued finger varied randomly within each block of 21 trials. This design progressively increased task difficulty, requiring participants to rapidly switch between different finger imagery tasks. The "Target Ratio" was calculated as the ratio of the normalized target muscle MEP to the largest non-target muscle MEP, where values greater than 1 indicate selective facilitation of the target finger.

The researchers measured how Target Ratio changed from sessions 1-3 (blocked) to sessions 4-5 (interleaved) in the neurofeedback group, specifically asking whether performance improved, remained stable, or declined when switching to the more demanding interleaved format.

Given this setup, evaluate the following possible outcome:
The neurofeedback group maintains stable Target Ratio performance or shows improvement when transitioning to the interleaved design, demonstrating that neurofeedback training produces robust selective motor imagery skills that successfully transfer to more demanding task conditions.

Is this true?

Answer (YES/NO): NO